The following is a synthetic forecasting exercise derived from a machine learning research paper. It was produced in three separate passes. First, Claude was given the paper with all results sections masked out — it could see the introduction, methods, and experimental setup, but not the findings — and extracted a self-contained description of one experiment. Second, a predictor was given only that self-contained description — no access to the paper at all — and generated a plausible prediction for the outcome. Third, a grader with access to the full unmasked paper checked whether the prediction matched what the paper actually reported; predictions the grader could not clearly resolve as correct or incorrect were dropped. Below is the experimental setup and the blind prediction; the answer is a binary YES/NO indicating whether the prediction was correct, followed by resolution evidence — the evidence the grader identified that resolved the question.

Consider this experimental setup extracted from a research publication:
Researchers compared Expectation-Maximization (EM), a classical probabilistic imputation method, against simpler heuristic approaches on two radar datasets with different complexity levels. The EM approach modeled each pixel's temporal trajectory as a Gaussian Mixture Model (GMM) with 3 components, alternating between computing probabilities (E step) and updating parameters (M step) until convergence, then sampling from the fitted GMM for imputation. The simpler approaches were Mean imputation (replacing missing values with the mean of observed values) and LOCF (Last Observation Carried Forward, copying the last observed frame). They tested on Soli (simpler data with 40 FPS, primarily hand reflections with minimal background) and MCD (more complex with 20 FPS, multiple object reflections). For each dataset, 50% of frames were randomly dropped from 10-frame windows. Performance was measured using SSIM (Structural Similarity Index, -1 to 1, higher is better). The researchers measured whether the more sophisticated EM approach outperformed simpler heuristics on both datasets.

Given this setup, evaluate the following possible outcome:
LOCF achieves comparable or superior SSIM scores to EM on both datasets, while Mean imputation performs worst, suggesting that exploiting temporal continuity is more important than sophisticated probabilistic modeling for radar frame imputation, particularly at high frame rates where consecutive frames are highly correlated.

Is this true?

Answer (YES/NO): NO